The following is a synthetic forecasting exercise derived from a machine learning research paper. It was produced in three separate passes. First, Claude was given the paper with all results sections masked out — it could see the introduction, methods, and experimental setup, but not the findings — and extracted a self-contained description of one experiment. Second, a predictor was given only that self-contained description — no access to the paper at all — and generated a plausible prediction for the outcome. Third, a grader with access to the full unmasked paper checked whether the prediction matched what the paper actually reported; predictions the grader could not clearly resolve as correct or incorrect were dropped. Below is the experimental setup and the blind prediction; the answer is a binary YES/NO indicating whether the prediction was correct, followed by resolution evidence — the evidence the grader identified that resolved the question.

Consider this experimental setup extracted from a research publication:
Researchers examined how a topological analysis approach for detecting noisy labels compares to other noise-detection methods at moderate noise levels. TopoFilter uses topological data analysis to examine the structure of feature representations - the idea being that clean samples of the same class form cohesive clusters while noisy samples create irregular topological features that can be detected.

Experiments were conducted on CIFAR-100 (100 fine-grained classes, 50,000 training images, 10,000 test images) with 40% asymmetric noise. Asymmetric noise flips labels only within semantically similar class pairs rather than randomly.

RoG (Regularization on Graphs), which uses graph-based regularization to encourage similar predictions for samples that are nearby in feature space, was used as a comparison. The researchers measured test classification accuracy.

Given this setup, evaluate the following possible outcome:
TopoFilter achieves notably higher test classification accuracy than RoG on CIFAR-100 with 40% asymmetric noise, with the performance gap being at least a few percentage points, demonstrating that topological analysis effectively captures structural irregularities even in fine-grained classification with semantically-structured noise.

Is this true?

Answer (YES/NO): YES